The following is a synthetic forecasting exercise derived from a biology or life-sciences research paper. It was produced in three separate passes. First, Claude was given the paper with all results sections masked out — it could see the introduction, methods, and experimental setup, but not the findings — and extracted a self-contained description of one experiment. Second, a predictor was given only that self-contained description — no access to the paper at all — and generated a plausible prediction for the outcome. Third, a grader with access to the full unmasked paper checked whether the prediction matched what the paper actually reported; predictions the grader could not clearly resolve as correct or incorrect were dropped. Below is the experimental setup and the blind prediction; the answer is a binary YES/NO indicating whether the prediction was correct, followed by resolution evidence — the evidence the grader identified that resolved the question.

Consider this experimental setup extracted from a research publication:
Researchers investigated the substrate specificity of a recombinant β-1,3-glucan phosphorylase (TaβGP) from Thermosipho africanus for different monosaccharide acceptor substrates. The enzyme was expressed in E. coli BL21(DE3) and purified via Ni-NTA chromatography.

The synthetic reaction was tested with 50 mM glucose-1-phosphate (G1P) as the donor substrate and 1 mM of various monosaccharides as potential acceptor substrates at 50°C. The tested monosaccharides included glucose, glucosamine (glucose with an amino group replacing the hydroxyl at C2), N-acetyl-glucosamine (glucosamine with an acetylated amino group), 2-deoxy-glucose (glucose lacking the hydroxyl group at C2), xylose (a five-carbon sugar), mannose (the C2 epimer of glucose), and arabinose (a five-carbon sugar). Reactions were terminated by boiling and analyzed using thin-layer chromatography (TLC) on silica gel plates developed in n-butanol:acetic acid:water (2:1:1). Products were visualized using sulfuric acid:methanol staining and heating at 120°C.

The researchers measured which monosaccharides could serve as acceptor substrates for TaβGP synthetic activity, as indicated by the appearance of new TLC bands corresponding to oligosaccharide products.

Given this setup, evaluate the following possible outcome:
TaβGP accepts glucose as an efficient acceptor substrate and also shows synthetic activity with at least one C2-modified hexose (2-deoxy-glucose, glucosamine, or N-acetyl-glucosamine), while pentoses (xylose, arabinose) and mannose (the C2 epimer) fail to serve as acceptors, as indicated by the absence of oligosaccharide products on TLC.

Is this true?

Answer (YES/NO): NO